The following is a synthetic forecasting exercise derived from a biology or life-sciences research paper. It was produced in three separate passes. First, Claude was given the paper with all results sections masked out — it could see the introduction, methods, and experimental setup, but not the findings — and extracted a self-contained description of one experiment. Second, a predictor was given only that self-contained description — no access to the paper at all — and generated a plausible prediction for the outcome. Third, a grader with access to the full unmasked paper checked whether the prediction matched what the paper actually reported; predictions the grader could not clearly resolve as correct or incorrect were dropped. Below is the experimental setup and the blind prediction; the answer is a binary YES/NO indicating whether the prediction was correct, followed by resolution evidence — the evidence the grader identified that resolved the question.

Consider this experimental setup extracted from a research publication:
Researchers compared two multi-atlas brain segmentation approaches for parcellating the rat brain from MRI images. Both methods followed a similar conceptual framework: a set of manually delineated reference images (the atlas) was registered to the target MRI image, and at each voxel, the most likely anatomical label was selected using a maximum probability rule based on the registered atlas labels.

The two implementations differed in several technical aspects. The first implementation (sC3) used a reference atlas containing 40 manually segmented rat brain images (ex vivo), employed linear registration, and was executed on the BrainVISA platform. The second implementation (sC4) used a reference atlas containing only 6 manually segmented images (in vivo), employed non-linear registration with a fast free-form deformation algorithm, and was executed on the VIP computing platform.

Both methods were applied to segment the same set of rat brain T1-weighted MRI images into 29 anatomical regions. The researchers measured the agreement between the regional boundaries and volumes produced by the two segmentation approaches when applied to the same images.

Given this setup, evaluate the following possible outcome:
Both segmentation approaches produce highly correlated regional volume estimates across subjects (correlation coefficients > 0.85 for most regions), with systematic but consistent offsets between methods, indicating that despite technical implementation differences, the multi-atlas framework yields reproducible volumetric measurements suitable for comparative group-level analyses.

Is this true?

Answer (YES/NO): NO